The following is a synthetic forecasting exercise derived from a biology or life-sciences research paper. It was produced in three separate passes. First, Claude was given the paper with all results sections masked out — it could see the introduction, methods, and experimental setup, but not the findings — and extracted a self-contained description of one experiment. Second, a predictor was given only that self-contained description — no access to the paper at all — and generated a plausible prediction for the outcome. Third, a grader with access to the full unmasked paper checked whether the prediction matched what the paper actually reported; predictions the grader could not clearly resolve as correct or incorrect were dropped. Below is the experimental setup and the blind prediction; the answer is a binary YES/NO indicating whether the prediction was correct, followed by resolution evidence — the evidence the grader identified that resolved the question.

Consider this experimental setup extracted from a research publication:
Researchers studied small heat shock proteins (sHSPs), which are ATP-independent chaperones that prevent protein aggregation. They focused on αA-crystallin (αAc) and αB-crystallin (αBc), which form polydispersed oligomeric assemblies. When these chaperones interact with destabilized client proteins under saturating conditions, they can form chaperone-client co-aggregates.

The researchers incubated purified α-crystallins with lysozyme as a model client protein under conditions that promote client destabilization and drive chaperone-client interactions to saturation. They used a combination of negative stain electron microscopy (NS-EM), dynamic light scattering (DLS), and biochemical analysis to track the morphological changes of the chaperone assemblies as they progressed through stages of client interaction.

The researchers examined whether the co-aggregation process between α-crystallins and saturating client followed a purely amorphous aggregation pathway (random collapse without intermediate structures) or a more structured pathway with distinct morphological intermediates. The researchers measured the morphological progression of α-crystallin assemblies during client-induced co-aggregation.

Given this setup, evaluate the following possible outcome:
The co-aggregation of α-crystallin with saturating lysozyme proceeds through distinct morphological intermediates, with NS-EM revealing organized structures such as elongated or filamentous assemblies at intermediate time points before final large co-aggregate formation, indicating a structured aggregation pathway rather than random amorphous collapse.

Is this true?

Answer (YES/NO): YES